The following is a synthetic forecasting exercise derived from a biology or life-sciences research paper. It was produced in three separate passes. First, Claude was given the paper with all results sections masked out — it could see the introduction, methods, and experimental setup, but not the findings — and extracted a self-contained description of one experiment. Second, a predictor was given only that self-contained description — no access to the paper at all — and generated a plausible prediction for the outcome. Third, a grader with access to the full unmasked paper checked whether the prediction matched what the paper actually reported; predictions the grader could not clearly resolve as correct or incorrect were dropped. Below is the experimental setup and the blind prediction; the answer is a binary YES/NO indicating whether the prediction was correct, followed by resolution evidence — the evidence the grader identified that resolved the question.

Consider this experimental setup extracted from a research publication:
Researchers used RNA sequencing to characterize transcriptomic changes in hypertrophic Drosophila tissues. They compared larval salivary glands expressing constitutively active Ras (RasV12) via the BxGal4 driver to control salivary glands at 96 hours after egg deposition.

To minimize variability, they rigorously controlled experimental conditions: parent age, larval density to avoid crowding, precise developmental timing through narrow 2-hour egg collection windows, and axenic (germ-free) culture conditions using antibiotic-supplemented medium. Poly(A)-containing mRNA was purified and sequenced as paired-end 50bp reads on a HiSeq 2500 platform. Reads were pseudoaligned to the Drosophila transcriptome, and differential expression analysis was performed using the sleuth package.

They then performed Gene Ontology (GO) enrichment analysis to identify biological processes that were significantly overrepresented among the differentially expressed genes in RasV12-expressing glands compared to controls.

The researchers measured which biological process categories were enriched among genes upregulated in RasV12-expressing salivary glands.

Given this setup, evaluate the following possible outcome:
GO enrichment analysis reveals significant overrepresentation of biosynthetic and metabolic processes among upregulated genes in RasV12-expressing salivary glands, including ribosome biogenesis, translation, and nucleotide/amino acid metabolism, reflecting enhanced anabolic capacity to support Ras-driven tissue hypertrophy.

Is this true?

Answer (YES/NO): NO